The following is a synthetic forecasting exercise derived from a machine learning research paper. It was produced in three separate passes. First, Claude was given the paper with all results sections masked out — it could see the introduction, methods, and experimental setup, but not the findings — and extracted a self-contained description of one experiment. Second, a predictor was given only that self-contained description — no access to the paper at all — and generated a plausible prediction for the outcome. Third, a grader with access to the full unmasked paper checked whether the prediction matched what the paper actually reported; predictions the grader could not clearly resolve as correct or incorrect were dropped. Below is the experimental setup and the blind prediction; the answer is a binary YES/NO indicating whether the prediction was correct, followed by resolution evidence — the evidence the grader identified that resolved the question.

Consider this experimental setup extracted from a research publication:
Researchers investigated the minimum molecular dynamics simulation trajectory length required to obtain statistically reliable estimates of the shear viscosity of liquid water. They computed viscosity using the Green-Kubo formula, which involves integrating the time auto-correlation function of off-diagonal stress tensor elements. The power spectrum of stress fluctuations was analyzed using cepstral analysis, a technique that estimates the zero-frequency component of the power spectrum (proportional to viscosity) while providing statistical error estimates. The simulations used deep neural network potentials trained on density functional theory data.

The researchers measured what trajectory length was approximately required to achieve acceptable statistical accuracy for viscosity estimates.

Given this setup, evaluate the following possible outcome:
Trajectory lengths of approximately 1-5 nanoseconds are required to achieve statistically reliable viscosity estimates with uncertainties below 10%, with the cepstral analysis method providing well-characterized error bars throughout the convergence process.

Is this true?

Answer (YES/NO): NO